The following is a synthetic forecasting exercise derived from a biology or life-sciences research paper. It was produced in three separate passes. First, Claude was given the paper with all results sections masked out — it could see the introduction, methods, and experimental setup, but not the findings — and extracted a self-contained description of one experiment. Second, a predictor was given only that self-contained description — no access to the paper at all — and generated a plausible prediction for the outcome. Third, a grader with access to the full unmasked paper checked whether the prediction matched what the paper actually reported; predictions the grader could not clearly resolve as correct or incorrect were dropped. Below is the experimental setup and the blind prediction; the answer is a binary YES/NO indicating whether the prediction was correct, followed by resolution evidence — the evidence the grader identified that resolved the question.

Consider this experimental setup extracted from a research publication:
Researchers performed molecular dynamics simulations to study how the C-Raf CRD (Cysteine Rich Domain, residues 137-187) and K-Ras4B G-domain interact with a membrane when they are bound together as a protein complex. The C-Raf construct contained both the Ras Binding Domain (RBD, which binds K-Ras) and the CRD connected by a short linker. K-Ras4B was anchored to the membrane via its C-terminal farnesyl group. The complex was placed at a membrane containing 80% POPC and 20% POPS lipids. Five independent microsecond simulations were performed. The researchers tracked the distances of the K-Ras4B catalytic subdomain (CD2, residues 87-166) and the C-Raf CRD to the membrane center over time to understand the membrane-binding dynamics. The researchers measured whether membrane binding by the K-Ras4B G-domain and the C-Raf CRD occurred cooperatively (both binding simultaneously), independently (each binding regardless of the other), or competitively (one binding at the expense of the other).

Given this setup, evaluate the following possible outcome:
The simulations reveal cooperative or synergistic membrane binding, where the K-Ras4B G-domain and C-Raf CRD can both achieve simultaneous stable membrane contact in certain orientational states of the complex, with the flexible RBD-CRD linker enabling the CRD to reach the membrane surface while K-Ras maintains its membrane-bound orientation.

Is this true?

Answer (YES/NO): NO